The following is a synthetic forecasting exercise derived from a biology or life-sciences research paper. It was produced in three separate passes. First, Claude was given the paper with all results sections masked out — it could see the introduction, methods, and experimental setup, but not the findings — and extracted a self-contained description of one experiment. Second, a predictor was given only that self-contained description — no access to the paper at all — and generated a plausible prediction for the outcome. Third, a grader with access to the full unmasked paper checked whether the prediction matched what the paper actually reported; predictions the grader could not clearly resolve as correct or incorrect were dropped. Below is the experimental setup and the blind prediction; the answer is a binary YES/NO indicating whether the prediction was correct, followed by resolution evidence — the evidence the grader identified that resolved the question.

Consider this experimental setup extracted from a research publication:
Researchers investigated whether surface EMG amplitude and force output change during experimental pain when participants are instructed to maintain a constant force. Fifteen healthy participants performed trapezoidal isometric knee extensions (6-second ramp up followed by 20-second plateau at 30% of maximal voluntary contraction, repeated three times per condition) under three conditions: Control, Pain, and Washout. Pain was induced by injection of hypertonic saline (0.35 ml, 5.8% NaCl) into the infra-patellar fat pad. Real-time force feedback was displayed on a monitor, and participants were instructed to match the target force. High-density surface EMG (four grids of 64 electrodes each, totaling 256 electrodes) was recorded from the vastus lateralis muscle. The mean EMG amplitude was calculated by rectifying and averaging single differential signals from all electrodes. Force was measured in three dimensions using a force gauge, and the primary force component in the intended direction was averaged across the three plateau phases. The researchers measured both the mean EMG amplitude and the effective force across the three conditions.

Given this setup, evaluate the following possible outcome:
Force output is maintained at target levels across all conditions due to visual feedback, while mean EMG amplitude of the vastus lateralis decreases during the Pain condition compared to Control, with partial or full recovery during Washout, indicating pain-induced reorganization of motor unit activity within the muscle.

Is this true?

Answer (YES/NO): NO